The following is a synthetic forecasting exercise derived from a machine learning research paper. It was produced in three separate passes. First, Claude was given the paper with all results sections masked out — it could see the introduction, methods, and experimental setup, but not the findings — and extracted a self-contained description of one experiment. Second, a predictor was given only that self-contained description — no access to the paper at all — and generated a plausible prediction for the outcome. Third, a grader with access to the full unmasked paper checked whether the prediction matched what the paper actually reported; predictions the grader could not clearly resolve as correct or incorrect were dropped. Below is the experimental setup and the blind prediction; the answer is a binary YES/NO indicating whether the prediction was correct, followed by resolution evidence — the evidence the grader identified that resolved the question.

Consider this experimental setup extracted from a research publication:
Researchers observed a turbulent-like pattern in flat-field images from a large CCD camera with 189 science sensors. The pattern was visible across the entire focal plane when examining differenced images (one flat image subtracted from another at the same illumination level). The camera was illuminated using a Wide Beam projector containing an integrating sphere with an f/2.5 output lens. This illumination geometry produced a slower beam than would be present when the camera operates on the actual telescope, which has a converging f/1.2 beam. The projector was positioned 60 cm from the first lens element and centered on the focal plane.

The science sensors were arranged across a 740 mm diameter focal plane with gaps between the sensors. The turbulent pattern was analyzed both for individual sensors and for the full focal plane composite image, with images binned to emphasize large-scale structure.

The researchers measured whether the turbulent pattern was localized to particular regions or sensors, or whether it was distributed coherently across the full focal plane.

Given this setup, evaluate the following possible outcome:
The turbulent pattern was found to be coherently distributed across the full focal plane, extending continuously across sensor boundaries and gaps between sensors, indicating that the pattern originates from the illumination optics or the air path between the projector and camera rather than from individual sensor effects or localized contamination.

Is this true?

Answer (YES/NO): YES